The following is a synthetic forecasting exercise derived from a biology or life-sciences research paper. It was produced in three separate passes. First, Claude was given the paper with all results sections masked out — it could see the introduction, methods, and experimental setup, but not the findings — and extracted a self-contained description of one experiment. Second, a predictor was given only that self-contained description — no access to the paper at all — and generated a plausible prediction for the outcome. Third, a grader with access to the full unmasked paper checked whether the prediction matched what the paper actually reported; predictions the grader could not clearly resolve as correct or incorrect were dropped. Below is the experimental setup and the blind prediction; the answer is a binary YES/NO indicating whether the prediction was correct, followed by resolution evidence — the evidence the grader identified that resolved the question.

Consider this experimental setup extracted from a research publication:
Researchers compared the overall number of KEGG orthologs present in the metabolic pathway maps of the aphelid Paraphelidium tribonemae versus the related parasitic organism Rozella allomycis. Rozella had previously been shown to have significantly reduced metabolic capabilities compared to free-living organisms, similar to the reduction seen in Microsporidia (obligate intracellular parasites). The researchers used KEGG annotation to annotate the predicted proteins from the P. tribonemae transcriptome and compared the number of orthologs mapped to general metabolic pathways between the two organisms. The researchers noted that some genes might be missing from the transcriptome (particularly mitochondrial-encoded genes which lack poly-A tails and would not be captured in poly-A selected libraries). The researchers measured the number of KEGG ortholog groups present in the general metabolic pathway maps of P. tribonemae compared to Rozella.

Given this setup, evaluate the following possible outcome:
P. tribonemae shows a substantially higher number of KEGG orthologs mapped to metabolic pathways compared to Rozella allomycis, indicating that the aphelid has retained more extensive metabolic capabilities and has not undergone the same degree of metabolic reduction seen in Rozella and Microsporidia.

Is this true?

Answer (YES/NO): YES